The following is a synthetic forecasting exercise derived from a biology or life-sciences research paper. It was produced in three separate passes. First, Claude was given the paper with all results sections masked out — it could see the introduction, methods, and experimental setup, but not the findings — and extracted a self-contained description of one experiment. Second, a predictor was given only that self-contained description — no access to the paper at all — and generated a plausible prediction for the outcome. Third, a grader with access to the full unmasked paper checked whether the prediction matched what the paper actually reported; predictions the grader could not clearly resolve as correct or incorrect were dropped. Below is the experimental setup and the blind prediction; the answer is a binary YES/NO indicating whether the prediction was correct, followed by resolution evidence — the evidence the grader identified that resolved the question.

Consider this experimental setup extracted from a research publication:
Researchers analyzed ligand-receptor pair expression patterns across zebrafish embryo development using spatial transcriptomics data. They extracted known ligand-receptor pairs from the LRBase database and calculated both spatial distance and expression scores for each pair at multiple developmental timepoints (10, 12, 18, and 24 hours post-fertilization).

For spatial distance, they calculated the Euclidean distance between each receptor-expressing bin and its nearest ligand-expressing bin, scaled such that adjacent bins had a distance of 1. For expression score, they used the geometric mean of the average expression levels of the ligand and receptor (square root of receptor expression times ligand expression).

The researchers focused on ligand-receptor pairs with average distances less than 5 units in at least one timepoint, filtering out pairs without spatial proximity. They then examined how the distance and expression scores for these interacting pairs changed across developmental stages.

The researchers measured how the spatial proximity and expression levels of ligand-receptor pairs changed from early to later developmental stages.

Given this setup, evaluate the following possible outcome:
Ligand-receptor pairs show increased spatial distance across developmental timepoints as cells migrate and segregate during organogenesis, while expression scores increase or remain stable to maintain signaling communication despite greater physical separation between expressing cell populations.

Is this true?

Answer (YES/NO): NO